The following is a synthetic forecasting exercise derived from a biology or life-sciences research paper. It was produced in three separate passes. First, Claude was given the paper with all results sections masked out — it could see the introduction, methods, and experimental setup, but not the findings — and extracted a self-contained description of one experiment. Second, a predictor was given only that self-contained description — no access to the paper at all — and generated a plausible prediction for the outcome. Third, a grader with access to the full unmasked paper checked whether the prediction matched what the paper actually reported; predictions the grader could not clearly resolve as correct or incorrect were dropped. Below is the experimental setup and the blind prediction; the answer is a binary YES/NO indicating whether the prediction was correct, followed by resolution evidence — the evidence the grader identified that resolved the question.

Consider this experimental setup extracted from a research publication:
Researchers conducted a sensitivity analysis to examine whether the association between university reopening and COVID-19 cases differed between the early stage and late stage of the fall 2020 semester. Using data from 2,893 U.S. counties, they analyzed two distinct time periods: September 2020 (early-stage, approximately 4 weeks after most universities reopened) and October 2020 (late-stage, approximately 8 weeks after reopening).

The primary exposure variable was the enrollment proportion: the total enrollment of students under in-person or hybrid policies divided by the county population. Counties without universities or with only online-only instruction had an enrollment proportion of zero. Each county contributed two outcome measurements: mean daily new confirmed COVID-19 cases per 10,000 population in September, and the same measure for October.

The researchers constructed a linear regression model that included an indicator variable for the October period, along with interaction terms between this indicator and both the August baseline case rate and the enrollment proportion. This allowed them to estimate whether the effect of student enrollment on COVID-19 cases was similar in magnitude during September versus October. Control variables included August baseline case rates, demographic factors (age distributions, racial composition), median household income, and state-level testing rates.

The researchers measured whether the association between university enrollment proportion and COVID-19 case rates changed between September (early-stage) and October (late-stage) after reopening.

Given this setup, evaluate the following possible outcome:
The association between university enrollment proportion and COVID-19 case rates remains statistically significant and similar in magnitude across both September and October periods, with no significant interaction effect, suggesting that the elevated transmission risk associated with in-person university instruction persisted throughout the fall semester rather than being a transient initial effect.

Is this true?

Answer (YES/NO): NO